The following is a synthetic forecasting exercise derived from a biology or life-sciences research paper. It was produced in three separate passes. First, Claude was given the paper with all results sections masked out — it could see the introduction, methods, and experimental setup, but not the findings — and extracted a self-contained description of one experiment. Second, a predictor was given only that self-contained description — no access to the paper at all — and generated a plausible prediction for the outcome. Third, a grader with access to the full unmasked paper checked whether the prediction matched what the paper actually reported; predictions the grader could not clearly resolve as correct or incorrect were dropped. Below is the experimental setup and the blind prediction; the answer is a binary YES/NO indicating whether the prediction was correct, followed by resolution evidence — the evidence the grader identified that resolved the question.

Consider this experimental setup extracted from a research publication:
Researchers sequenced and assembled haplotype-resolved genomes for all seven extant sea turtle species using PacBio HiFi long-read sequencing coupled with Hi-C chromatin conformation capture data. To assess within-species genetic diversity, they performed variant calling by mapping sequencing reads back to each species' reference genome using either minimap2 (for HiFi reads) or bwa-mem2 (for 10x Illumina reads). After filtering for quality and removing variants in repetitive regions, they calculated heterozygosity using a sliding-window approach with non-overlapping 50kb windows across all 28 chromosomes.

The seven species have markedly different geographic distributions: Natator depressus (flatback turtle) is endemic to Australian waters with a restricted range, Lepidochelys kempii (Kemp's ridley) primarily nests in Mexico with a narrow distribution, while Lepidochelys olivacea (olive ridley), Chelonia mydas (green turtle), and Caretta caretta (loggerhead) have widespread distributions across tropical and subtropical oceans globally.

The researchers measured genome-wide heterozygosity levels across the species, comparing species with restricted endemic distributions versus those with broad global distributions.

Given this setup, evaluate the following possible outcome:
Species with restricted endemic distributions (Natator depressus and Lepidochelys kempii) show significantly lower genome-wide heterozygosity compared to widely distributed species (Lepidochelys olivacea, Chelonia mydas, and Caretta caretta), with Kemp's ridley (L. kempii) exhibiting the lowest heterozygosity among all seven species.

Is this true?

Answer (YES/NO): NO